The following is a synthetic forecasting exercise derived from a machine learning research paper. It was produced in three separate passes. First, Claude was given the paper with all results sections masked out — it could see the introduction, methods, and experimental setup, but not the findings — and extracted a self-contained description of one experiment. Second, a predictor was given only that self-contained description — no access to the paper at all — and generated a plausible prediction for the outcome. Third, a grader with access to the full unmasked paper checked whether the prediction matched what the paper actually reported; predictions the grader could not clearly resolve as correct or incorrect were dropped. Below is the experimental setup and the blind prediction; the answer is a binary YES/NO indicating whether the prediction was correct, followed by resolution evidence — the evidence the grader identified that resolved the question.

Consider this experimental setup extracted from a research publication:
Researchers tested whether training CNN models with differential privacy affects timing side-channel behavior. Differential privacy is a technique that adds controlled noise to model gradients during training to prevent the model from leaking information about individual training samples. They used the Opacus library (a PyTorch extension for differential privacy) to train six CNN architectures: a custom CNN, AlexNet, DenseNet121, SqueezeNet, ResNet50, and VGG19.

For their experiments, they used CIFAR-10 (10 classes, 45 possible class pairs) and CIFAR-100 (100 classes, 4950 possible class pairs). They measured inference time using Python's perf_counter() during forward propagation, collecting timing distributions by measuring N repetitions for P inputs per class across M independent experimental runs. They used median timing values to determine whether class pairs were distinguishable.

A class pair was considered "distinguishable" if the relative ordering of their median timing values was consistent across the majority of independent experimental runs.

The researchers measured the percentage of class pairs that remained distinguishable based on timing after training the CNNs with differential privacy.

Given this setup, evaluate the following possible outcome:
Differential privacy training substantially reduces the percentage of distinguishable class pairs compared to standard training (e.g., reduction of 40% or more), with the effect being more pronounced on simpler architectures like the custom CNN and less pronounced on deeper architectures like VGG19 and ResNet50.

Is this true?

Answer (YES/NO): NO